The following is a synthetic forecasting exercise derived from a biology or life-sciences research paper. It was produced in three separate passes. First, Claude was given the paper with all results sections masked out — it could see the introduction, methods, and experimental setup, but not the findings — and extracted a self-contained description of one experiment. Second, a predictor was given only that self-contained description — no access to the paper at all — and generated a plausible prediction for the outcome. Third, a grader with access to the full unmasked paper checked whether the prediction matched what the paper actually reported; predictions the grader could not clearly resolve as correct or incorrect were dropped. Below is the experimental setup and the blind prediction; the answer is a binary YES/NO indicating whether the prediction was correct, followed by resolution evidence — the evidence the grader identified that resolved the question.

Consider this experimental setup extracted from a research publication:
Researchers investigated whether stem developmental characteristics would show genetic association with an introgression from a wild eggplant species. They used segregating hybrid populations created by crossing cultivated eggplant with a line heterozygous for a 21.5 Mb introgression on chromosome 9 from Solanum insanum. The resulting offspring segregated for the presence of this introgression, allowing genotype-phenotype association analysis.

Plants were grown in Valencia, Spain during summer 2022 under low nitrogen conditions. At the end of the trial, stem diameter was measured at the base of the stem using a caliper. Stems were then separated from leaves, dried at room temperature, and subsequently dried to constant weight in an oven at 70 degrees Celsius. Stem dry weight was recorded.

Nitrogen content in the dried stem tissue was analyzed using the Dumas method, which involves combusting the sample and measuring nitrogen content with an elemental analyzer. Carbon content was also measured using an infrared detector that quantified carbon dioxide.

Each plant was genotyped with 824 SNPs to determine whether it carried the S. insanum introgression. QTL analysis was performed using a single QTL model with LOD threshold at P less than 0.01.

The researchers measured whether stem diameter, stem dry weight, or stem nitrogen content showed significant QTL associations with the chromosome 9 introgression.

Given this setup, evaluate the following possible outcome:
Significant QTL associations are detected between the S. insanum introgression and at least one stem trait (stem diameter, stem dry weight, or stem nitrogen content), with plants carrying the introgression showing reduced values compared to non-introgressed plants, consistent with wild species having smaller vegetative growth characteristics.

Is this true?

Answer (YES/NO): NO